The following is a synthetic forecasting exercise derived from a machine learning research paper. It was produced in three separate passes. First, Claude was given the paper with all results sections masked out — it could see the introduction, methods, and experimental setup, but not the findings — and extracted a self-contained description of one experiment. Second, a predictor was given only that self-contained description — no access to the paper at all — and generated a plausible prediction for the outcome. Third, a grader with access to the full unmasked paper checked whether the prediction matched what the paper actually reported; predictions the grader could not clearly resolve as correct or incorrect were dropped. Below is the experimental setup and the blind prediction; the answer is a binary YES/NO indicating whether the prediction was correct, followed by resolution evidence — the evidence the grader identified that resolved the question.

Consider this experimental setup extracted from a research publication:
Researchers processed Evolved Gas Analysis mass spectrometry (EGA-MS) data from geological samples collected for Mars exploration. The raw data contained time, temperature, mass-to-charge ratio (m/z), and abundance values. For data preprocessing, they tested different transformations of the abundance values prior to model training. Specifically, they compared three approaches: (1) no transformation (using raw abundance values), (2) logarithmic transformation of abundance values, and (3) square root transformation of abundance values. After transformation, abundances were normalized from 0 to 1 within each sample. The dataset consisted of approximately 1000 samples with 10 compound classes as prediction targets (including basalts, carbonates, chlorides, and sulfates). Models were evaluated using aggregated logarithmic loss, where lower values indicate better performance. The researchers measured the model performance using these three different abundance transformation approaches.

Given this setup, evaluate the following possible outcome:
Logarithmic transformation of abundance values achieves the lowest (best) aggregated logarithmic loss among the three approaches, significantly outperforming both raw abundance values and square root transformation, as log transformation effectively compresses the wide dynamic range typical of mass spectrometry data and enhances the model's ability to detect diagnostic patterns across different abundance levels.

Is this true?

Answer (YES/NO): NO